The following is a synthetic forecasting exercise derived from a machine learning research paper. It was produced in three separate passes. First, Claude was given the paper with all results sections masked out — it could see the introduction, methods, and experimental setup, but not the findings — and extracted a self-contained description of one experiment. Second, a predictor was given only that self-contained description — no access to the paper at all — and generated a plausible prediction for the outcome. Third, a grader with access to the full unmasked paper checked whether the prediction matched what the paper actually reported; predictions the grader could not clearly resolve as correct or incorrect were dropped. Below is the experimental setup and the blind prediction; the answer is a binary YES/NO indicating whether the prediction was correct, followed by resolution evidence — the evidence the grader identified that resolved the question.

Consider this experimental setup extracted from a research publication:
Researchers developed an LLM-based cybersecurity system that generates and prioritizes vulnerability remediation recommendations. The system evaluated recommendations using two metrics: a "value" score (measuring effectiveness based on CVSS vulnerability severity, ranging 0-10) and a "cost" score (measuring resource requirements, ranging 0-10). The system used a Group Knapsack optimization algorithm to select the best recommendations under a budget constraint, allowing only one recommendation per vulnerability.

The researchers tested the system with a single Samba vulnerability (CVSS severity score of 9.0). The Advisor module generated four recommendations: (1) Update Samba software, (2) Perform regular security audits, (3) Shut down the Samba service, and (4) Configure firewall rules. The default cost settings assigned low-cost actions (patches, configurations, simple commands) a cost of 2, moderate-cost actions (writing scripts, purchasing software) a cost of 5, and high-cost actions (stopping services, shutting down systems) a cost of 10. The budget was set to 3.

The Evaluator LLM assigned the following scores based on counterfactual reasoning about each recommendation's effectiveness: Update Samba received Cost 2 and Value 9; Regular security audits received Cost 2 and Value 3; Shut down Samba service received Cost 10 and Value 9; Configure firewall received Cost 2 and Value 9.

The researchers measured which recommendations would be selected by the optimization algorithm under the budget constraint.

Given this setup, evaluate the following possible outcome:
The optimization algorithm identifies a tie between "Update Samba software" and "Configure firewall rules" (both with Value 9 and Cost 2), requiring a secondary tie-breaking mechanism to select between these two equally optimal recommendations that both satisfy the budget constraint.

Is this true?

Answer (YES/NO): YES